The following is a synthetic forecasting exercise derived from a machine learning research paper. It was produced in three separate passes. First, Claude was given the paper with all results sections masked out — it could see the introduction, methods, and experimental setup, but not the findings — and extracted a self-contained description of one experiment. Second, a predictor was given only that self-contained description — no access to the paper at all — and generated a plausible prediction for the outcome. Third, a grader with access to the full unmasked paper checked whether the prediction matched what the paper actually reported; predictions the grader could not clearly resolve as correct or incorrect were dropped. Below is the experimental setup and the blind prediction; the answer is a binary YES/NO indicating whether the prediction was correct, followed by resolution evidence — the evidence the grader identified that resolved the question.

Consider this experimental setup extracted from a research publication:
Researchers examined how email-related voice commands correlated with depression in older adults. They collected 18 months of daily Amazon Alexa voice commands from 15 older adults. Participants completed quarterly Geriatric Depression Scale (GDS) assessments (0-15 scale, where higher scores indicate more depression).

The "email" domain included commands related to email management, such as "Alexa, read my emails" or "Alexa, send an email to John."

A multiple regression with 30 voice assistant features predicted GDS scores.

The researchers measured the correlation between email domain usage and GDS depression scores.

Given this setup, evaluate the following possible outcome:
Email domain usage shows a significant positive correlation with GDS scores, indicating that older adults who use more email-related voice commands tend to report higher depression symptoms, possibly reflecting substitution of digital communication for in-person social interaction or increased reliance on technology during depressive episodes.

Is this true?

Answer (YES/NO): NO